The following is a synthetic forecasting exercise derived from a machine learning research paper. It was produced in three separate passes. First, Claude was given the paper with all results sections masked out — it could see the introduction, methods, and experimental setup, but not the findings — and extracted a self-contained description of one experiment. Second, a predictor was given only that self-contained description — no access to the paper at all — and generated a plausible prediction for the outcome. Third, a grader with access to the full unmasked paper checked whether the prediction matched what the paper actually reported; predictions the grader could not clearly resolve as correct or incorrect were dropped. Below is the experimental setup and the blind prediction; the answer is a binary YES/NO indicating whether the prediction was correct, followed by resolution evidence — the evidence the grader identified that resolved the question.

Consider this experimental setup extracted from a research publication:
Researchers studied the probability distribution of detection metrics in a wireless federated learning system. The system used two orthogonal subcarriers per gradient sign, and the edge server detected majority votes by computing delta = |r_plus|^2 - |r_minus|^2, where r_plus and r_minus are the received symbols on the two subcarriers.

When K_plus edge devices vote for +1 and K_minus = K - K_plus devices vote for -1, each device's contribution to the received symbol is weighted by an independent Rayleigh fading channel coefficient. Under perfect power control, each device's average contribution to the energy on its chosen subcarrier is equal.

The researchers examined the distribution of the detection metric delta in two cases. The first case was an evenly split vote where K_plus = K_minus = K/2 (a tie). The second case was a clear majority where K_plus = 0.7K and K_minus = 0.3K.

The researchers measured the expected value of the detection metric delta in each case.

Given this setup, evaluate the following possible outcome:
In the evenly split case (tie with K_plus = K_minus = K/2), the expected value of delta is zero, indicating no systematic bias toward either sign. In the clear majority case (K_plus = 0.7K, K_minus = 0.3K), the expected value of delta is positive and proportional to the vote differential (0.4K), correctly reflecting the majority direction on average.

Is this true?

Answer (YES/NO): YES